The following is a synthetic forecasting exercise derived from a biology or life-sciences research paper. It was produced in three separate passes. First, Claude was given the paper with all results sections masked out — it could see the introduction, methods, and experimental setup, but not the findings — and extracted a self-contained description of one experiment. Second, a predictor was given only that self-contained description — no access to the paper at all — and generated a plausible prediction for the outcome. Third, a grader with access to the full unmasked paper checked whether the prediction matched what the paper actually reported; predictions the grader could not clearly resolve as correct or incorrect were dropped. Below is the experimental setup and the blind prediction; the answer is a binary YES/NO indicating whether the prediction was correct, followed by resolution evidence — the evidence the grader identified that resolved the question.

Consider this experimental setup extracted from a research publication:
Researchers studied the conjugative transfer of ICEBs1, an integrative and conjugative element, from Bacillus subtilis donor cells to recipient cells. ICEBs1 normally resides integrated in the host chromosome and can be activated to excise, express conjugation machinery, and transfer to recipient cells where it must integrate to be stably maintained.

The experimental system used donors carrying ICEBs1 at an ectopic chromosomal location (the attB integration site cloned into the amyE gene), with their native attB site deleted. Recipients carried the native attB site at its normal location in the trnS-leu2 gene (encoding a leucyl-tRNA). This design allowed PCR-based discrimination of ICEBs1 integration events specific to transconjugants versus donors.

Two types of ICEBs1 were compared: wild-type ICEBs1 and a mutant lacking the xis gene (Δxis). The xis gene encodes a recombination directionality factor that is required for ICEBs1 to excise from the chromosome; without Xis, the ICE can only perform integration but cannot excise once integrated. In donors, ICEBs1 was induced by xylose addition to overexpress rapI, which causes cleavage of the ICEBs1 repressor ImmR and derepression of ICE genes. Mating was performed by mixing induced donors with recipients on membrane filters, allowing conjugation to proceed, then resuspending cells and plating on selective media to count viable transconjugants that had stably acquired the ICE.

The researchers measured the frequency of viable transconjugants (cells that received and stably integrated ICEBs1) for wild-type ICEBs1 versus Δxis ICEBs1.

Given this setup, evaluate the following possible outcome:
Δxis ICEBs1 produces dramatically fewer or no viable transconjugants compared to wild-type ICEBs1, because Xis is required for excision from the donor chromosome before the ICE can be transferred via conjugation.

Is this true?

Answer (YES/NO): NO